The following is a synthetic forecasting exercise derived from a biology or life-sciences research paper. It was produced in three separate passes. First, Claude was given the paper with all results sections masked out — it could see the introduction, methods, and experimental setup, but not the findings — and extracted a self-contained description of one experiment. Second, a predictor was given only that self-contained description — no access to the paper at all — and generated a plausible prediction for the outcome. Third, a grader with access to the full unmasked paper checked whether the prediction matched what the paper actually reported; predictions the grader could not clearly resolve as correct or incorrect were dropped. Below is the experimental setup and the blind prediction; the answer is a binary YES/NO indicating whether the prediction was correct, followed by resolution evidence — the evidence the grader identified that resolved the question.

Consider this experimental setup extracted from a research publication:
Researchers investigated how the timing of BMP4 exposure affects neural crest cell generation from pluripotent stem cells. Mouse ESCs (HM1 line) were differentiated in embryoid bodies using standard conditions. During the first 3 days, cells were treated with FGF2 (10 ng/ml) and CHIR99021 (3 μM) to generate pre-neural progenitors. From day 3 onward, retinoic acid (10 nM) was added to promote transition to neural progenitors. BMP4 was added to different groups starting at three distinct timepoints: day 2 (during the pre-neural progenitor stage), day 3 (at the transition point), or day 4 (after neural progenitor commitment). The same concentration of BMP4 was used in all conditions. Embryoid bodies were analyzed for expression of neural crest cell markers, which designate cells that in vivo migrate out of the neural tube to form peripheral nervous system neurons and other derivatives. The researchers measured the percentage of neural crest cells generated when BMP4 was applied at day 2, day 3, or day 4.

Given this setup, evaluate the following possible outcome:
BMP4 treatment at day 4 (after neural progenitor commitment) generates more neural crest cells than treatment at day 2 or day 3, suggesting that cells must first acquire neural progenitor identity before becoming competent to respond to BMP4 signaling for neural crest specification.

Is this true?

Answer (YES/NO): NO